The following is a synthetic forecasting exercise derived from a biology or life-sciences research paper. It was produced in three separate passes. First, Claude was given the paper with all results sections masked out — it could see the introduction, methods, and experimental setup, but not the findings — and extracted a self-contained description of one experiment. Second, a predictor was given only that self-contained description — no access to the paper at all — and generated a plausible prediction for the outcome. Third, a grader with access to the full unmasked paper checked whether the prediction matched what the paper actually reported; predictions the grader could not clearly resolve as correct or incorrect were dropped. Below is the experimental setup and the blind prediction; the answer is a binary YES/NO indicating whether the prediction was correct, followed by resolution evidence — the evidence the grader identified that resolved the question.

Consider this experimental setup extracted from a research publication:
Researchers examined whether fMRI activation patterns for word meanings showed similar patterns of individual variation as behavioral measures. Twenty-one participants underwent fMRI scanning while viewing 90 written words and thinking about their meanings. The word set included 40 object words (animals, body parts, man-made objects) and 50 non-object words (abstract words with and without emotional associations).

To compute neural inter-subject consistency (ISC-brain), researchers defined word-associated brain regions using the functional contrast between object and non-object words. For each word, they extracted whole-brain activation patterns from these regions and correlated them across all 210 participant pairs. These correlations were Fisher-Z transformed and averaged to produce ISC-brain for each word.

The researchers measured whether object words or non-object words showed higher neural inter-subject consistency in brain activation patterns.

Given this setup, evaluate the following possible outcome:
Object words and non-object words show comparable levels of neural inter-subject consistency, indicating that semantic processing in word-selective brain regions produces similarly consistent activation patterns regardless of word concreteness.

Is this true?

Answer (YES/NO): NO